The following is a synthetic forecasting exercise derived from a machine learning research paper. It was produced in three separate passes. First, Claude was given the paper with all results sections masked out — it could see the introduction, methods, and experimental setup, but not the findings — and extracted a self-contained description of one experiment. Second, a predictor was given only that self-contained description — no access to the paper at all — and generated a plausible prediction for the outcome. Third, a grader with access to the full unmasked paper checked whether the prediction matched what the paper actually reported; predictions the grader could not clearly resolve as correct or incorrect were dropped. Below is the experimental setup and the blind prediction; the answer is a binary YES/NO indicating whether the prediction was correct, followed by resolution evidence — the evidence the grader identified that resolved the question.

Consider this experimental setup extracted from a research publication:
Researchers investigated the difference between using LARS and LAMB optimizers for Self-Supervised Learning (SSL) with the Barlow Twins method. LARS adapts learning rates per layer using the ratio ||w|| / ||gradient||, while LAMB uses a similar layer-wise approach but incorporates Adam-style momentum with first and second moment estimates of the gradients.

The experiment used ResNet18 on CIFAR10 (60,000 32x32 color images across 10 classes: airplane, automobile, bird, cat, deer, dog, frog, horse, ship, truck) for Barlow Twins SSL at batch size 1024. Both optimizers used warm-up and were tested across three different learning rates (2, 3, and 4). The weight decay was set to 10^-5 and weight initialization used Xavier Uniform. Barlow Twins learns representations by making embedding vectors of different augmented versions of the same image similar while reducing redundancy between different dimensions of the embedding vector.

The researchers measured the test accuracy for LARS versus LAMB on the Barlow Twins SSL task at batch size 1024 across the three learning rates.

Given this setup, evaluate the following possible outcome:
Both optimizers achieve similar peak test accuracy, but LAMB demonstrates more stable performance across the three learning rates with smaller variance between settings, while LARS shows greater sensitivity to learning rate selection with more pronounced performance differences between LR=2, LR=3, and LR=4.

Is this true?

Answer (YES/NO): NO